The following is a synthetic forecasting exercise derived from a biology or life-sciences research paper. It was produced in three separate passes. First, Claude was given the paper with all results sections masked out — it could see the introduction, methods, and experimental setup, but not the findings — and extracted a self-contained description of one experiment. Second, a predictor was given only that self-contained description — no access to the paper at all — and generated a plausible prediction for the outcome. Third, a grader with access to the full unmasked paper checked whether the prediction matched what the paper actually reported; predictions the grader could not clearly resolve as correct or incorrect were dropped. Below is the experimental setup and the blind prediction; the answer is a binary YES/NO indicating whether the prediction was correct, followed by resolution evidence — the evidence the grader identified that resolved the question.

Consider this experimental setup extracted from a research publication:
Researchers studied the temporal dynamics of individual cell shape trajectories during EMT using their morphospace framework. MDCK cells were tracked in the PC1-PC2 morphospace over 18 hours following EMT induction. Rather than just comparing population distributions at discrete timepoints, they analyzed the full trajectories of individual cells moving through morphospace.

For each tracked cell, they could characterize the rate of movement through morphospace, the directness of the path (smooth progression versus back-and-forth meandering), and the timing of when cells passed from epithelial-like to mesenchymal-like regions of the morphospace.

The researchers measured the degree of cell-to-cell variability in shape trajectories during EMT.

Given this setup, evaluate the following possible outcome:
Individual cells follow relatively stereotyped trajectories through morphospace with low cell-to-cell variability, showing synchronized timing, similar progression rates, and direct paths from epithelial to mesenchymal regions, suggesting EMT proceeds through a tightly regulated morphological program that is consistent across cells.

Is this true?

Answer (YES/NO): NO